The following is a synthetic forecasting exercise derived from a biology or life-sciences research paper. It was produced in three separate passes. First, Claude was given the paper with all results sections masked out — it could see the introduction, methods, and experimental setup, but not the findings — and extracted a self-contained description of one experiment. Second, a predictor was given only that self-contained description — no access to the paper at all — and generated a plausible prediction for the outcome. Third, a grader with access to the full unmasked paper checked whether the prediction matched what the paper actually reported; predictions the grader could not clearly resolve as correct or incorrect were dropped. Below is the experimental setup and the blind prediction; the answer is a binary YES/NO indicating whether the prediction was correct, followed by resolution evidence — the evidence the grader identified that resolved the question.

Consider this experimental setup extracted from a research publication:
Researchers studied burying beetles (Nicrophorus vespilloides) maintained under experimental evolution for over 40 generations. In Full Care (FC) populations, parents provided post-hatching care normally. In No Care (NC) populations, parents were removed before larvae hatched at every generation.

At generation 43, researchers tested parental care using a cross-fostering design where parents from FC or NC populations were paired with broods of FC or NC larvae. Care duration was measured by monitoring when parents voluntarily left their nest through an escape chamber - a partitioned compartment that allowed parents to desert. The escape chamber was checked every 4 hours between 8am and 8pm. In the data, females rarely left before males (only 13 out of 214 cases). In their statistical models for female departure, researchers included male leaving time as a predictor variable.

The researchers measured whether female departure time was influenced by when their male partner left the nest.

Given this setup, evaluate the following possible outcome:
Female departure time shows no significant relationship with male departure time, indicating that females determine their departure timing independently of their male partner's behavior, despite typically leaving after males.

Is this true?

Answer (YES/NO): NO